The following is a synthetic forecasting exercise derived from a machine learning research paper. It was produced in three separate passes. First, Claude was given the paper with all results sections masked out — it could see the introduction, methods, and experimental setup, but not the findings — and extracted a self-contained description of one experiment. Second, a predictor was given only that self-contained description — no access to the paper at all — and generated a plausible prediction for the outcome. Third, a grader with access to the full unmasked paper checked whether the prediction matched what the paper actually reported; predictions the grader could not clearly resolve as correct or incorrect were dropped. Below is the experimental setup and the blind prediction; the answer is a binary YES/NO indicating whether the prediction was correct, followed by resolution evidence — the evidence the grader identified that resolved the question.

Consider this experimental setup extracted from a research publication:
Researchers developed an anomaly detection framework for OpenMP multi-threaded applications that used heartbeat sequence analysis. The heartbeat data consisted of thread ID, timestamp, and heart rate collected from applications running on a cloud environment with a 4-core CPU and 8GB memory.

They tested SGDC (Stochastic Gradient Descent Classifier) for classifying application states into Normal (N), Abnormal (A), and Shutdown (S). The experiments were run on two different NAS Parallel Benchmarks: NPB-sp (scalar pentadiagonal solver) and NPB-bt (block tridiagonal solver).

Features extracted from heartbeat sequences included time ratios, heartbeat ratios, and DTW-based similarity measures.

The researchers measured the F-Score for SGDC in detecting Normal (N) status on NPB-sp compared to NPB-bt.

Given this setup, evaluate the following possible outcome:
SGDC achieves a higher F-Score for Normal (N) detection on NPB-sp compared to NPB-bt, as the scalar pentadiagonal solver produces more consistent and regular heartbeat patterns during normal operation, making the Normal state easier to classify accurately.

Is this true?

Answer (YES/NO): NO